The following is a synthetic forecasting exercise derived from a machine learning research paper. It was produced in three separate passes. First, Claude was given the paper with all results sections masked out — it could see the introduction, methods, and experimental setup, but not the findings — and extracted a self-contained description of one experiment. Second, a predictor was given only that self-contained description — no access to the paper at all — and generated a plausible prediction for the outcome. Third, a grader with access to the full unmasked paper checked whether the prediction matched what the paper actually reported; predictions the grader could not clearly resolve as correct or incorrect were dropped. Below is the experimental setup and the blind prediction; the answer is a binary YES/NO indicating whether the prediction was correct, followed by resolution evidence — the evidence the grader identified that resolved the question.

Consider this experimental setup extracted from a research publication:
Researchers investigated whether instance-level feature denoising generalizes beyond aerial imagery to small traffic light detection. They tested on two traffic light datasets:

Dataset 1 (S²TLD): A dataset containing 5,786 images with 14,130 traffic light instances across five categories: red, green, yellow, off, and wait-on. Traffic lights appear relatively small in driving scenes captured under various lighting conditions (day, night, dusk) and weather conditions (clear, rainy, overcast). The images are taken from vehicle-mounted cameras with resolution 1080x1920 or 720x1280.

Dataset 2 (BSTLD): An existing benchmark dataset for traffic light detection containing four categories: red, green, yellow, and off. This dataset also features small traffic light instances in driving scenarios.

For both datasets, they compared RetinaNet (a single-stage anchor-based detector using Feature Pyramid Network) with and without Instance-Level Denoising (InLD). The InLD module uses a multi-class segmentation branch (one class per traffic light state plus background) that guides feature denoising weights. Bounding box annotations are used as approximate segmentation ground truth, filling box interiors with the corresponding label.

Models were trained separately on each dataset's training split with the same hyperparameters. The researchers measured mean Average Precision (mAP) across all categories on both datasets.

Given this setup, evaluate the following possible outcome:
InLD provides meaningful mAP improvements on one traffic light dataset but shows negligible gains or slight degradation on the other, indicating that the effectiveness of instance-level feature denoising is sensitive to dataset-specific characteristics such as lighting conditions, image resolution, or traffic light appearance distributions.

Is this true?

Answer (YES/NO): NO